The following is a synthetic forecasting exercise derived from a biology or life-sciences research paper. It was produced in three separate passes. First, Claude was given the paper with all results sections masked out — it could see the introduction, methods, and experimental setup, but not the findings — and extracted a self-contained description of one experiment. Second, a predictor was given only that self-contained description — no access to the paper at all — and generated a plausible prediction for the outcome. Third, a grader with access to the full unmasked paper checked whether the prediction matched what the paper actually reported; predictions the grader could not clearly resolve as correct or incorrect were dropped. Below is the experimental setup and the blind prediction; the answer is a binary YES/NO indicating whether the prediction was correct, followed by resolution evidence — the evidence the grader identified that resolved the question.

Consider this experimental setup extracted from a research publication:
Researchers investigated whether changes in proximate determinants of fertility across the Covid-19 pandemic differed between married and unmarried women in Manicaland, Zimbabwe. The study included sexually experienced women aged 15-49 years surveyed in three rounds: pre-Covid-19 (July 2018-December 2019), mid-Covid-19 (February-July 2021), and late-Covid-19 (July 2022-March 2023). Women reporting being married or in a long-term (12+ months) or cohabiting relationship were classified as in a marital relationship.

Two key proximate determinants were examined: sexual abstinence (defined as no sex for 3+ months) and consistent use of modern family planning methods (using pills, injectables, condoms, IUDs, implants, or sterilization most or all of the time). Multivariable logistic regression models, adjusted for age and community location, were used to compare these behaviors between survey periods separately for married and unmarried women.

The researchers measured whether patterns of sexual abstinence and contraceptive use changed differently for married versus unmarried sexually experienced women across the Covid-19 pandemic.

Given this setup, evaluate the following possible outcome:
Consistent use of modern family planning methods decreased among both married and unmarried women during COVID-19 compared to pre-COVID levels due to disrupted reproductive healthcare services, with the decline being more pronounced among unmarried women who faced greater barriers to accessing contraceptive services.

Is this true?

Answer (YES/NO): NO